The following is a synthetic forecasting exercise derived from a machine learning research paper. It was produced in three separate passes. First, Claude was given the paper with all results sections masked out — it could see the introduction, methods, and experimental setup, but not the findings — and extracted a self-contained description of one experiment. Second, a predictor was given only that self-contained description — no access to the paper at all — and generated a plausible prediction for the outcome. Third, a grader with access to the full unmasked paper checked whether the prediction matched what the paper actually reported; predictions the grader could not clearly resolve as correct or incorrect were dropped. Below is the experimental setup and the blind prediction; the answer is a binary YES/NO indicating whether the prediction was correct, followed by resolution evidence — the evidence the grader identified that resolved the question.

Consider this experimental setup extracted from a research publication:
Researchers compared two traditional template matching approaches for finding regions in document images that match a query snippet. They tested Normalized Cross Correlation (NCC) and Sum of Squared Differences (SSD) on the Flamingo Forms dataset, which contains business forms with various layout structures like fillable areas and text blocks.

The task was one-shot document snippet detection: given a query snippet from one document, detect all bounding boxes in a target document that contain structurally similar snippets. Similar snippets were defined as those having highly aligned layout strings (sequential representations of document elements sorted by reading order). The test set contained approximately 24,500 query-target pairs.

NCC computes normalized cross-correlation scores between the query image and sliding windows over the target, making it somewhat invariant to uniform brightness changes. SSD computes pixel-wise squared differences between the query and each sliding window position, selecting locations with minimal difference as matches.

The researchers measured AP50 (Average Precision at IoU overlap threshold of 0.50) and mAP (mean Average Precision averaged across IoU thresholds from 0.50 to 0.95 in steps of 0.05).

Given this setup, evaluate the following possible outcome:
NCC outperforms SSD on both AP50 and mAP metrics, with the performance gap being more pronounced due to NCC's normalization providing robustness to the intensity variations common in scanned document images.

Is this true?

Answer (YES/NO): NO